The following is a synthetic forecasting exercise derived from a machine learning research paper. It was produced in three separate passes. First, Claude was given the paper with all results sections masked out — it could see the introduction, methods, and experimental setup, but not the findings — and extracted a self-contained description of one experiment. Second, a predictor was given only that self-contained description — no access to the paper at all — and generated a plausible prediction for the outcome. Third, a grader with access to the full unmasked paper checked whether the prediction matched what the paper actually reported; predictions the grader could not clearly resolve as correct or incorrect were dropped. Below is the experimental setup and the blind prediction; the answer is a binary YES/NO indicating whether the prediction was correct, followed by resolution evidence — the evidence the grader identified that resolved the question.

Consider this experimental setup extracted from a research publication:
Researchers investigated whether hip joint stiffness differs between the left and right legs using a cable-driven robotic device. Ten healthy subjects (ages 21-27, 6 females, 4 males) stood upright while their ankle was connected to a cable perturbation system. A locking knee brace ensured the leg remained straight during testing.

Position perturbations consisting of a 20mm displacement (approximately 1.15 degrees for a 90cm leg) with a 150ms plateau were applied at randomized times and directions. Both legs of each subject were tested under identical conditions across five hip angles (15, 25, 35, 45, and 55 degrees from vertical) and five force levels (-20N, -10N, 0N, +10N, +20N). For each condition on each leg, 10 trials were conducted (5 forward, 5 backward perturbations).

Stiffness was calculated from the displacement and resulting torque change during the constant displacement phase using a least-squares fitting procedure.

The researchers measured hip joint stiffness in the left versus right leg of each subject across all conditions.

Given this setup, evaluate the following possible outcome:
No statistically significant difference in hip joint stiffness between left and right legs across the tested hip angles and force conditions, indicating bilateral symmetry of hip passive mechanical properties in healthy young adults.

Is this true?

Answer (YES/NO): YES